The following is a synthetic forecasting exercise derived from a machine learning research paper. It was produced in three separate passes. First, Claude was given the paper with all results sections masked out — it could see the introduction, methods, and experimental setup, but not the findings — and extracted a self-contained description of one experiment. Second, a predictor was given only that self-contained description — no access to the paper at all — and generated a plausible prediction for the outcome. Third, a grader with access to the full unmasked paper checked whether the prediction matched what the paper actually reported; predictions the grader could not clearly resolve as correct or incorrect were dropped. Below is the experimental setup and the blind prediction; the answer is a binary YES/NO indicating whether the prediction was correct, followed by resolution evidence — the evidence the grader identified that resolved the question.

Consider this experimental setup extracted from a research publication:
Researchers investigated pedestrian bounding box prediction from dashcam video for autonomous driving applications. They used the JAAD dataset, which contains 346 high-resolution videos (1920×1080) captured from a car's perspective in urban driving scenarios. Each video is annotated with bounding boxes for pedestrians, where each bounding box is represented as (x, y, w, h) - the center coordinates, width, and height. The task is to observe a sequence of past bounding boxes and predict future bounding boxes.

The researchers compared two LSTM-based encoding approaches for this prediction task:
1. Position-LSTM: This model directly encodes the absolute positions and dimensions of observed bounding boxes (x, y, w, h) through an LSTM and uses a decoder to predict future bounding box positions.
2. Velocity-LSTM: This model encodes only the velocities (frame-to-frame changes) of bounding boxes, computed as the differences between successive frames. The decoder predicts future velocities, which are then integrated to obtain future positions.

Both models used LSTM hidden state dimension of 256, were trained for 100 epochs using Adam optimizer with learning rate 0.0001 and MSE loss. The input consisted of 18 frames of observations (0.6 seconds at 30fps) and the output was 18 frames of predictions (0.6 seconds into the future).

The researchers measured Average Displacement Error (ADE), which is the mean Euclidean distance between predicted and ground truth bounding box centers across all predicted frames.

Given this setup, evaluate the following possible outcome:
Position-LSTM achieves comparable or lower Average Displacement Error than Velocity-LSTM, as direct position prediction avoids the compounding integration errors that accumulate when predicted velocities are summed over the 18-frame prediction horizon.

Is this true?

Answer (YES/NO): NO